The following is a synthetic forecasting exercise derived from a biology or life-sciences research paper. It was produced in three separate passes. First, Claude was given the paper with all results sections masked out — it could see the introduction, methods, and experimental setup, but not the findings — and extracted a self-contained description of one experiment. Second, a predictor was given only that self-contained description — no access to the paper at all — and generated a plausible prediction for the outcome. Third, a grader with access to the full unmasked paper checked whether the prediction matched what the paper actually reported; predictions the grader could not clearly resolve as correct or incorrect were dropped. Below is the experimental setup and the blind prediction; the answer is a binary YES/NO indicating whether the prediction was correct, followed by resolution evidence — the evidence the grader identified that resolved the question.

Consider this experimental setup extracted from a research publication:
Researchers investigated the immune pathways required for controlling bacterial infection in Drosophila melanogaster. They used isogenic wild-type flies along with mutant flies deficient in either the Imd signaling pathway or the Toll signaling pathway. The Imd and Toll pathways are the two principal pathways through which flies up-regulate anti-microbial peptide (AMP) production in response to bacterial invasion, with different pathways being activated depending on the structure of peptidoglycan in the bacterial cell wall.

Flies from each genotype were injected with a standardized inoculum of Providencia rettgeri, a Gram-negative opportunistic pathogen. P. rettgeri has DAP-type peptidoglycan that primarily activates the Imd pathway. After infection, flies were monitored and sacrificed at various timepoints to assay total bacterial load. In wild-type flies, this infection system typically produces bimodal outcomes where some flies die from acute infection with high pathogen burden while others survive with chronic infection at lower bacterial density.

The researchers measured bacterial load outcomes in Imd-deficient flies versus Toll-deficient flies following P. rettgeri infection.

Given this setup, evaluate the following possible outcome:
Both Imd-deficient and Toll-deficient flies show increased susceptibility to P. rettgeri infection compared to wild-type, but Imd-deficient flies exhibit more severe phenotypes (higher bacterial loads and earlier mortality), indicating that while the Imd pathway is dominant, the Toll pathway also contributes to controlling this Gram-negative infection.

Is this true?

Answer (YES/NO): NO